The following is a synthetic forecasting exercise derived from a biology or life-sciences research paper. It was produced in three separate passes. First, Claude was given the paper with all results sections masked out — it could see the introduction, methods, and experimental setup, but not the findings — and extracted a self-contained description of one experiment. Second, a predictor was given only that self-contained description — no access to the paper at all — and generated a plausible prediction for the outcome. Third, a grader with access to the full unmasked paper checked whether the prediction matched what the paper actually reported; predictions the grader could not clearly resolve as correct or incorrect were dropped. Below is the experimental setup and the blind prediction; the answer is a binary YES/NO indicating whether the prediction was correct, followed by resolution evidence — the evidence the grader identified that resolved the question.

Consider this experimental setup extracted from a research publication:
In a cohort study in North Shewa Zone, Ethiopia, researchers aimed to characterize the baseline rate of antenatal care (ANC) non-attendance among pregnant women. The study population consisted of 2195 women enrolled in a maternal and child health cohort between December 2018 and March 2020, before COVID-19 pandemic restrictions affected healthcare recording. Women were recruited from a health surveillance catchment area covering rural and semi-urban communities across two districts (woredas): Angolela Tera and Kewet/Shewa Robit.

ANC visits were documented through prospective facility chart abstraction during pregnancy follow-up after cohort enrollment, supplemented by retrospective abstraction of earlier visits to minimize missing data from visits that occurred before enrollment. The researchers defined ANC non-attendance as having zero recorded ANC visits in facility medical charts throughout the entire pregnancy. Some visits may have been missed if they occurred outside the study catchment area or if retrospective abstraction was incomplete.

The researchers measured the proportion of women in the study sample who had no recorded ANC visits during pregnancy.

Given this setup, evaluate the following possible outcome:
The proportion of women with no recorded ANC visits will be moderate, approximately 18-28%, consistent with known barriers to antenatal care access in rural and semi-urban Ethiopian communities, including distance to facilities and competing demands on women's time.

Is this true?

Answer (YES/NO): YES